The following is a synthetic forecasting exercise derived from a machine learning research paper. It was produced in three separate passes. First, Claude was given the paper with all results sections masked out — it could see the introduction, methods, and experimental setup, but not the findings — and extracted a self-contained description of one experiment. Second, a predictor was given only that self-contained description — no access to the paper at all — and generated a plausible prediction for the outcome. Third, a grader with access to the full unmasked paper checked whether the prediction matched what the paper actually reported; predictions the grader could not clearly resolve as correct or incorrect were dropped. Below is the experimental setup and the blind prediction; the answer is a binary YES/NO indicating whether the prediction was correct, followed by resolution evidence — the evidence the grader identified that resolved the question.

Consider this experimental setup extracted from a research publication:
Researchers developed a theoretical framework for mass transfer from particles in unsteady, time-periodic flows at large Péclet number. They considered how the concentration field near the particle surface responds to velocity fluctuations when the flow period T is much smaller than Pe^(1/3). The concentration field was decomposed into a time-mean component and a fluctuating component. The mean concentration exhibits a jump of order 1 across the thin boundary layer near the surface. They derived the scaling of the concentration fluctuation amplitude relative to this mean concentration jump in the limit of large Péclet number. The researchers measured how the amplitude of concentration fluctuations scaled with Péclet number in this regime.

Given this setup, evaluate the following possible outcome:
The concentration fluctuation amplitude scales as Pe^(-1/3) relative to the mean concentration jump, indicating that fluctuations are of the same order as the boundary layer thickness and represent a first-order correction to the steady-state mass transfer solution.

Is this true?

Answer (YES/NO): NO